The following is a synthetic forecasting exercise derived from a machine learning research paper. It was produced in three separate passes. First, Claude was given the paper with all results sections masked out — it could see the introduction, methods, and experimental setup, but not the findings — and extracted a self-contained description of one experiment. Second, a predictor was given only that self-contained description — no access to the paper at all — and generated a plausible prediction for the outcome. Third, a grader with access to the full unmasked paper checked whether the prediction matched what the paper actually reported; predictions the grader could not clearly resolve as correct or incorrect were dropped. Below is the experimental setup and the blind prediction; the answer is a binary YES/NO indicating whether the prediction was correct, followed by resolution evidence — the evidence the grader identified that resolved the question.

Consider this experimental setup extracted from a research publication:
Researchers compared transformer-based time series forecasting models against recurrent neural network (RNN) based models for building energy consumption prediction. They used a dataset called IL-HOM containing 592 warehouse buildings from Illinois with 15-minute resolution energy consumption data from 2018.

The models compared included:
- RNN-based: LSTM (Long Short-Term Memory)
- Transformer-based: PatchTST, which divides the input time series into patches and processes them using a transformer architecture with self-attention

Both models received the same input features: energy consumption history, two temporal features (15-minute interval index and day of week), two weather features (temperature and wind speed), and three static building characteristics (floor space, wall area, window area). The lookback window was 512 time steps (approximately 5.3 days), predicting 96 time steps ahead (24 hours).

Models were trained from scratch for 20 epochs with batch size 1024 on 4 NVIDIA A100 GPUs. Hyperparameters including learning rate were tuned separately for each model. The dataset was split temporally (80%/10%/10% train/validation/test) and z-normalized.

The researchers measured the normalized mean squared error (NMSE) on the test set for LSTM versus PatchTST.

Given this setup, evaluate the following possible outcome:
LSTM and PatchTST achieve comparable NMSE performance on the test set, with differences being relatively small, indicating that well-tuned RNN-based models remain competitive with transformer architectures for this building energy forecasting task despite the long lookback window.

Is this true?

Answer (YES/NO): NO